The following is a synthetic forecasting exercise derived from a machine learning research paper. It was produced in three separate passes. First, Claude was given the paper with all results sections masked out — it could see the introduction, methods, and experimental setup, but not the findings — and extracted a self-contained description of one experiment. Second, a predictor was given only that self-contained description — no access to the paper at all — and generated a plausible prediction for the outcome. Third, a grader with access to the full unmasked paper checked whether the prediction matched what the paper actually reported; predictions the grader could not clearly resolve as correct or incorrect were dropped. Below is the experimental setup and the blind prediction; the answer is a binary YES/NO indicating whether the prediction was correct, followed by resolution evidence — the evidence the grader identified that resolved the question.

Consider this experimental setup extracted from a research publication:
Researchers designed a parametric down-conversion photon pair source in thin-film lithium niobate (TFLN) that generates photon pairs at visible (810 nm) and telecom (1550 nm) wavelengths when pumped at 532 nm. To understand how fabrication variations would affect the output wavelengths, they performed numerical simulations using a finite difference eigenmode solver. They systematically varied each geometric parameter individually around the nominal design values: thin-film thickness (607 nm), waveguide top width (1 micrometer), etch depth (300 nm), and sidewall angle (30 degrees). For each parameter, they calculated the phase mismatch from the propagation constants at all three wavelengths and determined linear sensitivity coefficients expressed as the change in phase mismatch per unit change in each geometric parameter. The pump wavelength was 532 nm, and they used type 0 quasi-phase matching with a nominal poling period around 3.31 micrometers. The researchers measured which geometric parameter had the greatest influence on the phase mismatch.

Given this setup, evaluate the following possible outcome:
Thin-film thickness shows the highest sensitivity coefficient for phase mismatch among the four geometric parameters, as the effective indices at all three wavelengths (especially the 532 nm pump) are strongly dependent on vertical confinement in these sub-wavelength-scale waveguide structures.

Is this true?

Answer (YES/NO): YES